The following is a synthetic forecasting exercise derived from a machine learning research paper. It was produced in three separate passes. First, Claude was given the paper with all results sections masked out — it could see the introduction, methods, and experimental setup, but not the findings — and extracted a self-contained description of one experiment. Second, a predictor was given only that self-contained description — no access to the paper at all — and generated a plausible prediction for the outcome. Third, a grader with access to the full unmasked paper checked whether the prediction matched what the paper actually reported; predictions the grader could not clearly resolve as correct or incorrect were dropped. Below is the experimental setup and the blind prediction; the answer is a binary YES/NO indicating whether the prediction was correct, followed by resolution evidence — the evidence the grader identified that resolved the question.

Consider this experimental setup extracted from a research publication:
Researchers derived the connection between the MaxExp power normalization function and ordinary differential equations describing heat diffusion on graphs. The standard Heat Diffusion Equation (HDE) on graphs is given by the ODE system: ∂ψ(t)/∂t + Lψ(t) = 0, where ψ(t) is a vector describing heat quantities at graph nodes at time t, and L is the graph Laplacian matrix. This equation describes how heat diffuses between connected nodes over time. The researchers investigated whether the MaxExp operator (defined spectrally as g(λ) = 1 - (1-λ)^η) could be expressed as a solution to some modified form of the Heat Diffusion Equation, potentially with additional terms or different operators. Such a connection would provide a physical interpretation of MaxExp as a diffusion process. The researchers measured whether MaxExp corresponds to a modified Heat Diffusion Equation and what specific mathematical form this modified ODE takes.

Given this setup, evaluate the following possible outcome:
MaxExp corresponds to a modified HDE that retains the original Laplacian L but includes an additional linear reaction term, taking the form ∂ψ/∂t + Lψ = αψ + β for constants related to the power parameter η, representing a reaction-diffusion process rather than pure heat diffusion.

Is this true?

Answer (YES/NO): NO